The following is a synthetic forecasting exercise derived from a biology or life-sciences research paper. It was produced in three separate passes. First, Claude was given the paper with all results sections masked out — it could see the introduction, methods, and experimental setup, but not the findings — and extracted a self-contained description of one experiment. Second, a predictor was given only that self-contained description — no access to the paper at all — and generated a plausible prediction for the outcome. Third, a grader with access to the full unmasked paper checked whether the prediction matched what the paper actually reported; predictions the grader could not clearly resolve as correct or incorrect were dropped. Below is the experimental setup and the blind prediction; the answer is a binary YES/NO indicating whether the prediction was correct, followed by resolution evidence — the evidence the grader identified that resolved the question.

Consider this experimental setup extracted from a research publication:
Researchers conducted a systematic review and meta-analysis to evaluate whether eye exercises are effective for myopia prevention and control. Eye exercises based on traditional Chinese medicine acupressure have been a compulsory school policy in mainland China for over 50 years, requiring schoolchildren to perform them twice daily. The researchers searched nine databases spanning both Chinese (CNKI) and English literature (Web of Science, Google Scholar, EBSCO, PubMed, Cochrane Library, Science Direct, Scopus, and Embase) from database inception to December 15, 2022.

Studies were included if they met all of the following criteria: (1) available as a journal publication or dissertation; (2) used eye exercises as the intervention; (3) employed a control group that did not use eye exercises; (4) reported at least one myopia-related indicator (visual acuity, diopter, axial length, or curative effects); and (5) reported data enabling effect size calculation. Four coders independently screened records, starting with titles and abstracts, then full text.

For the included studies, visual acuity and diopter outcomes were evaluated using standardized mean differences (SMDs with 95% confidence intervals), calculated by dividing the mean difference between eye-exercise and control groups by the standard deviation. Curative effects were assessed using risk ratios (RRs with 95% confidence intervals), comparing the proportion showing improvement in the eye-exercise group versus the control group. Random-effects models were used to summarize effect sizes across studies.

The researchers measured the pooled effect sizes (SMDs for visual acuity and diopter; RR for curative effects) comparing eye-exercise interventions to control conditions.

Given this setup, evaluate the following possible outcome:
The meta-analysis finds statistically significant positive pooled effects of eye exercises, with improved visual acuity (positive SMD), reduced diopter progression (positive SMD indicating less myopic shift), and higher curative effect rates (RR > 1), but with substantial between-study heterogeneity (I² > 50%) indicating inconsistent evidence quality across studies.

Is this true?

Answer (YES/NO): NO